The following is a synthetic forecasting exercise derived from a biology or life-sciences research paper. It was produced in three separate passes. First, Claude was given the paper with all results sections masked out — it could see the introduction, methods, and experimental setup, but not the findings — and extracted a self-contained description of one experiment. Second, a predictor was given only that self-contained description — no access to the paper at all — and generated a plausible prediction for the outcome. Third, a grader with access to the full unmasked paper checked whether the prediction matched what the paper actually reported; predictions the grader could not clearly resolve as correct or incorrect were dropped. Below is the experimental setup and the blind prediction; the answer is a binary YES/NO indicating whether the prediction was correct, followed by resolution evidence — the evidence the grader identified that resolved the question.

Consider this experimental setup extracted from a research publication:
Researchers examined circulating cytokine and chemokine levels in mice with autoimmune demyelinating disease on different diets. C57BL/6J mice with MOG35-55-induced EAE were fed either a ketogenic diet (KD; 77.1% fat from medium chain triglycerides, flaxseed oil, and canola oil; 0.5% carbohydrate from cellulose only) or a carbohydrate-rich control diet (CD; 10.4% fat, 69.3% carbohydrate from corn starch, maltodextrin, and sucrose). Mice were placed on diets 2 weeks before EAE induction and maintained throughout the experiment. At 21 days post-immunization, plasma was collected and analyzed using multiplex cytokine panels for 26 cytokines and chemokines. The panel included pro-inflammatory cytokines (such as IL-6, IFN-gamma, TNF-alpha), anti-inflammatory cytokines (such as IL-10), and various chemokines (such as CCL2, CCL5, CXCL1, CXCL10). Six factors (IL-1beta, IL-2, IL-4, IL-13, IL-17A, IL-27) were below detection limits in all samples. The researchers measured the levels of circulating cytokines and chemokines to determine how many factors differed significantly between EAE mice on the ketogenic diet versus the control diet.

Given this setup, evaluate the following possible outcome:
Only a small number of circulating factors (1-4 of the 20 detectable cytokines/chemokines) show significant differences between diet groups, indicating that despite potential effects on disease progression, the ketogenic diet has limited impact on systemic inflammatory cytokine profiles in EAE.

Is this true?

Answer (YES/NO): YES